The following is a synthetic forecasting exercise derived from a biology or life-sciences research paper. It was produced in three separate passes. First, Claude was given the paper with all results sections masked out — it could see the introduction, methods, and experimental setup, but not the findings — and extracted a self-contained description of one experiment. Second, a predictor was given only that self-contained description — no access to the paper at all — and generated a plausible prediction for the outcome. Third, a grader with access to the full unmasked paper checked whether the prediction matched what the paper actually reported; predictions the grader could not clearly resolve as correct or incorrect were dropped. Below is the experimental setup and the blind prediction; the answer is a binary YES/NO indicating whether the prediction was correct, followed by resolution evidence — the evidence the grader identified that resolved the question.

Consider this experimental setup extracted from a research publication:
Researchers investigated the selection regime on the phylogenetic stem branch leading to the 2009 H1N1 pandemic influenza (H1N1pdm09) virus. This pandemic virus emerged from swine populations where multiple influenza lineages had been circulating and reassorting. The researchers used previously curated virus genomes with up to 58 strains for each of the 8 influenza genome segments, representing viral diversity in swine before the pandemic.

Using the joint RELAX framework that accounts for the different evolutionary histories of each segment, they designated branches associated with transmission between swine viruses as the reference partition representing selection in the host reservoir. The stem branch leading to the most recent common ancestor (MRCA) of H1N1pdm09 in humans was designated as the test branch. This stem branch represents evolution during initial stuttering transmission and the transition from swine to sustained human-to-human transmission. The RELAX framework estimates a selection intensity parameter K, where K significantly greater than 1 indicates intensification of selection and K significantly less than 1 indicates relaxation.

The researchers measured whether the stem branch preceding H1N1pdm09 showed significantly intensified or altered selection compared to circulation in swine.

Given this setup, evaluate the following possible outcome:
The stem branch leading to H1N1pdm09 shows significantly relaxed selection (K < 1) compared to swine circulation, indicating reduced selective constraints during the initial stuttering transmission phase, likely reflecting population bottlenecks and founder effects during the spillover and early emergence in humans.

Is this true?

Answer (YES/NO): NO